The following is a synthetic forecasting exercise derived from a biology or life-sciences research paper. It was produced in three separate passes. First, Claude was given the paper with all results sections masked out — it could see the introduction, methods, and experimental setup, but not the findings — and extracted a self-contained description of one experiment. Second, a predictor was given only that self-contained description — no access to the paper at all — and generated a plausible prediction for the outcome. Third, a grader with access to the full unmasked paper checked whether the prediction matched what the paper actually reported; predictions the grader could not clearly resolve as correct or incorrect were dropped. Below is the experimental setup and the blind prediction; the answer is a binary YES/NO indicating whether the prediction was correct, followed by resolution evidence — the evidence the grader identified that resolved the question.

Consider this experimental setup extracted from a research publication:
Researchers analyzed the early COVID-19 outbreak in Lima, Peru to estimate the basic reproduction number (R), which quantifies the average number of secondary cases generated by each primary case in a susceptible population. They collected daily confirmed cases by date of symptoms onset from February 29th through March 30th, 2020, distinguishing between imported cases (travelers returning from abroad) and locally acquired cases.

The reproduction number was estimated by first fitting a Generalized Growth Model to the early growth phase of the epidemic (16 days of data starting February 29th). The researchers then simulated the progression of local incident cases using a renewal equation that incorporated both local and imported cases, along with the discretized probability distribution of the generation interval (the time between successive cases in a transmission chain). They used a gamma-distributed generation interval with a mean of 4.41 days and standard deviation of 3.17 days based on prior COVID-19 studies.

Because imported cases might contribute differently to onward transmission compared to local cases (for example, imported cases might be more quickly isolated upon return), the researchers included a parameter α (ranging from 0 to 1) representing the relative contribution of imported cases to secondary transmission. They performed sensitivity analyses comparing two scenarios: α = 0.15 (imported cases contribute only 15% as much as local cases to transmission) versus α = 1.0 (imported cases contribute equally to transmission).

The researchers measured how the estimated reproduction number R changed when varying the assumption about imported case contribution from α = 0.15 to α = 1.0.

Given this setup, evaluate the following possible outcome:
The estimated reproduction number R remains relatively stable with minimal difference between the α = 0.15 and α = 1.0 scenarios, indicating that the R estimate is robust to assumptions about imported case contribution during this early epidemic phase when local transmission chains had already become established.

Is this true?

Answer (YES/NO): YES